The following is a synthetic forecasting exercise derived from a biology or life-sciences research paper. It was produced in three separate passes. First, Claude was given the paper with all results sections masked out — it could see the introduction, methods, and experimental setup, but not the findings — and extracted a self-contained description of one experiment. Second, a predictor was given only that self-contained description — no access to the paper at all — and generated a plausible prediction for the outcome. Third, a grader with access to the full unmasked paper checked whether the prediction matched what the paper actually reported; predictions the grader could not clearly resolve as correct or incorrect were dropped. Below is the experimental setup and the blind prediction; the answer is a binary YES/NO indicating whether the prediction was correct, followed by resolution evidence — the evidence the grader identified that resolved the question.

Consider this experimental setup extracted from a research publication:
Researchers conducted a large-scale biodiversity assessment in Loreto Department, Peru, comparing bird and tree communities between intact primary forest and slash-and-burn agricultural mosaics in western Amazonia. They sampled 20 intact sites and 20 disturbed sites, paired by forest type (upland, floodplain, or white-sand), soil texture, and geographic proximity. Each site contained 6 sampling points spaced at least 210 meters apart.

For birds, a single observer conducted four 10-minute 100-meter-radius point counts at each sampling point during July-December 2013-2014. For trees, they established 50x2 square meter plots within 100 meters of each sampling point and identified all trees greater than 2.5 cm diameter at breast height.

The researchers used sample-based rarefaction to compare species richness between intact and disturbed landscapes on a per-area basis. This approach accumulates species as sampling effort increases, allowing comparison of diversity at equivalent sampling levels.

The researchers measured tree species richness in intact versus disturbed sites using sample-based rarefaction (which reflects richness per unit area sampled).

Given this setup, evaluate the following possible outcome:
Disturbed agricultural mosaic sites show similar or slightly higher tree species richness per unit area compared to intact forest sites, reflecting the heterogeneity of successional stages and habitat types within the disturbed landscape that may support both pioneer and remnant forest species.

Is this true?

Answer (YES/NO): NO